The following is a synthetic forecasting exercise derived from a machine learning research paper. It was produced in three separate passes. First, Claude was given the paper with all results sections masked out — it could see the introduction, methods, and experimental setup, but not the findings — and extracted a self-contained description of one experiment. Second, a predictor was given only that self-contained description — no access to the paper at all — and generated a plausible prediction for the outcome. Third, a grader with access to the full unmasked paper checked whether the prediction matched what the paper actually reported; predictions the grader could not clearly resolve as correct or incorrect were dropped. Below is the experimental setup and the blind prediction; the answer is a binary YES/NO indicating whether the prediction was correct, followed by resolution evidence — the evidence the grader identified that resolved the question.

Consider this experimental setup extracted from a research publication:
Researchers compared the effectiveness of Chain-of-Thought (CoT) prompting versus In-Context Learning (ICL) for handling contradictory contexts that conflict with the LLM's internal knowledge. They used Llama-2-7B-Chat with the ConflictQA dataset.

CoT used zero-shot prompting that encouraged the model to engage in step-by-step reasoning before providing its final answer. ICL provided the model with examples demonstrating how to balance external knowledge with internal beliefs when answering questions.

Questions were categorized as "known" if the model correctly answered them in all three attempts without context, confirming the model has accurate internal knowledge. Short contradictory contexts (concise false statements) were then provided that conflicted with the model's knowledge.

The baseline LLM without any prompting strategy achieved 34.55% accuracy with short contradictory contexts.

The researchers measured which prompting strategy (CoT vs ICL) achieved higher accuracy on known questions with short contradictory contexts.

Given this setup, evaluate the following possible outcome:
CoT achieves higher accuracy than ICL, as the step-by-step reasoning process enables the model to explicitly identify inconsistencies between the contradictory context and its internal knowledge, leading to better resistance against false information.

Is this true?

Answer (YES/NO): YES